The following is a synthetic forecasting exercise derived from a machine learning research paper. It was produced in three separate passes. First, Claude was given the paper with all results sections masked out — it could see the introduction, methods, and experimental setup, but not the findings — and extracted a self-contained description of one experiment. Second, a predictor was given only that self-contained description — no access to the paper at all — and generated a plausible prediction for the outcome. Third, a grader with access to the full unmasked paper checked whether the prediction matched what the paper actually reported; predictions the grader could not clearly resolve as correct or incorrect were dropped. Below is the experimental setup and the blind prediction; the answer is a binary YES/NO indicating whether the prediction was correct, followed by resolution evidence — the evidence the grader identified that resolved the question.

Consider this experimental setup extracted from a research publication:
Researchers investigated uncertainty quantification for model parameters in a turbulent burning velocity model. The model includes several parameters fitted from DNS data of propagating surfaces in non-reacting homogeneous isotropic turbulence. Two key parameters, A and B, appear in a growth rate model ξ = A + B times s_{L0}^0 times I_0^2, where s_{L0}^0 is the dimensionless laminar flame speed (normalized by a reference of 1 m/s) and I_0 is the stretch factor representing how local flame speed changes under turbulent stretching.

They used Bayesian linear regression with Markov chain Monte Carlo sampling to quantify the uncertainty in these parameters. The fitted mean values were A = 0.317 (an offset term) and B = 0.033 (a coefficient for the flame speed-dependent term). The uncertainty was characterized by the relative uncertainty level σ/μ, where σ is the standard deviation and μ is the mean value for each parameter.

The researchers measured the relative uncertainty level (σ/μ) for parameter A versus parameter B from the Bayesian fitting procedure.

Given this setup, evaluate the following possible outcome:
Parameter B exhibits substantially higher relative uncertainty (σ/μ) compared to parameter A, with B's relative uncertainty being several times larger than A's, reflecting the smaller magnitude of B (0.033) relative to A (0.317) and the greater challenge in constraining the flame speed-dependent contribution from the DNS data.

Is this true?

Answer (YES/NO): YES